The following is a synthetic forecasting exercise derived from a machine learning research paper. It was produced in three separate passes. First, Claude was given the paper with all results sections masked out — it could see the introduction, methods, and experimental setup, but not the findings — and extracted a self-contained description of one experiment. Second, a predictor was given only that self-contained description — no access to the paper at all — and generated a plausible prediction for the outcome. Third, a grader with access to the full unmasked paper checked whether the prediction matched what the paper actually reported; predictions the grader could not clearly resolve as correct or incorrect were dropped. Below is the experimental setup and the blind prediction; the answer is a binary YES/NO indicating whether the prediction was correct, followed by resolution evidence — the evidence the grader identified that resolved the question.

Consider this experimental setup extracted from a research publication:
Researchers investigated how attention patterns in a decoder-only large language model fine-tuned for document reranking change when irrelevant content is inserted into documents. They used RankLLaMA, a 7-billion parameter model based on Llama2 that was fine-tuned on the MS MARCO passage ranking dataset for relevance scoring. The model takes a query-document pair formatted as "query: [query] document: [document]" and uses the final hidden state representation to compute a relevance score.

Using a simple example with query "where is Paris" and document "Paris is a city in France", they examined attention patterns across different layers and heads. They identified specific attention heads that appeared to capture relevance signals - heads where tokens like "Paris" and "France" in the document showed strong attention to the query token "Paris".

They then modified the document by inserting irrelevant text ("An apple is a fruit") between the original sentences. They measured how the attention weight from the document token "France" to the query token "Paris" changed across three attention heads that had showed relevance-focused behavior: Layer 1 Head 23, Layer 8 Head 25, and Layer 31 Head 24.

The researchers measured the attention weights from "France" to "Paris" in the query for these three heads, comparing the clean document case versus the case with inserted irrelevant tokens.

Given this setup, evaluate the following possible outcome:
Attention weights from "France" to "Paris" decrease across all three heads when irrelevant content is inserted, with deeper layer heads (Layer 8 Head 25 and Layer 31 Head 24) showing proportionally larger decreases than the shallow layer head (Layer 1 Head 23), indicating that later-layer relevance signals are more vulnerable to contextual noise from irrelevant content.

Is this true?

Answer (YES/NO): NO